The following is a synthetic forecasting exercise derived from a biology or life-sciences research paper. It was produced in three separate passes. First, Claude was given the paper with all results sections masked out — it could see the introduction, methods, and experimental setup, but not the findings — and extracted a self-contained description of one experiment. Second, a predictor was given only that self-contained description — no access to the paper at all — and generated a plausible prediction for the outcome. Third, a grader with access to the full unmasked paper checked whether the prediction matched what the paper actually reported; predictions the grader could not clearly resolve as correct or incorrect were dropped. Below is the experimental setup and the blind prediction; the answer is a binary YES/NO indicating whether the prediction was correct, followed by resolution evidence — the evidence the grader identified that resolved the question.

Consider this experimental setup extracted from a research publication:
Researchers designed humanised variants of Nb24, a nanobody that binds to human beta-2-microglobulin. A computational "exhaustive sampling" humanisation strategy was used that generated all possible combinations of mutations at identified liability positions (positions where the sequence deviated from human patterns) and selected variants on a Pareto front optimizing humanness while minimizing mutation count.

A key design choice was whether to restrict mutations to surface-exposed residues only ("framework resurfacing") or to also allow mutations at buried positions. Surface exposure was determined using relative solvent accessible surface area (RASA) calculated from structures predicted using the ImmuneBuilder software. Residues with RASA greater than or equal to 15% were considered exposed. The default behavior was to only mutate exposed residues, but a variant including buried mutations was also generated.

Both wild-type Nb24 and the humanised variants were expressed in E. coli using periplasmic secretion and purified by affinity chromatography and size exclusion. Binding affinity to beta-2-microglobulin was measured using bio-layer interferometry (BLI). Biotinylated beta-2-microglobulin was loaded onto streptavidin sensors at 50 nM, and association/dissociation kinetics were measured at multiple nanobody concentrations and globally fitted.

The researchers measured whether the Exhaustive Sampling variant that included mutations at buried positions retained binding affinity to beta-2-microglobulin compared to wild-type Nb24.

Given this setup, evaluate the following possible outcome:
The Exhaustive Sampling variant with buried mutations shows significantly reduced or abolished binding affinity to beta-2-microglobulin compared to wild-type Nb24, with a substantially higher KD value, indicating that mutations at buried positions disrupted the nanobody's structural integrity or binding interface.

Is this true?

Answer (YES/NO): YES